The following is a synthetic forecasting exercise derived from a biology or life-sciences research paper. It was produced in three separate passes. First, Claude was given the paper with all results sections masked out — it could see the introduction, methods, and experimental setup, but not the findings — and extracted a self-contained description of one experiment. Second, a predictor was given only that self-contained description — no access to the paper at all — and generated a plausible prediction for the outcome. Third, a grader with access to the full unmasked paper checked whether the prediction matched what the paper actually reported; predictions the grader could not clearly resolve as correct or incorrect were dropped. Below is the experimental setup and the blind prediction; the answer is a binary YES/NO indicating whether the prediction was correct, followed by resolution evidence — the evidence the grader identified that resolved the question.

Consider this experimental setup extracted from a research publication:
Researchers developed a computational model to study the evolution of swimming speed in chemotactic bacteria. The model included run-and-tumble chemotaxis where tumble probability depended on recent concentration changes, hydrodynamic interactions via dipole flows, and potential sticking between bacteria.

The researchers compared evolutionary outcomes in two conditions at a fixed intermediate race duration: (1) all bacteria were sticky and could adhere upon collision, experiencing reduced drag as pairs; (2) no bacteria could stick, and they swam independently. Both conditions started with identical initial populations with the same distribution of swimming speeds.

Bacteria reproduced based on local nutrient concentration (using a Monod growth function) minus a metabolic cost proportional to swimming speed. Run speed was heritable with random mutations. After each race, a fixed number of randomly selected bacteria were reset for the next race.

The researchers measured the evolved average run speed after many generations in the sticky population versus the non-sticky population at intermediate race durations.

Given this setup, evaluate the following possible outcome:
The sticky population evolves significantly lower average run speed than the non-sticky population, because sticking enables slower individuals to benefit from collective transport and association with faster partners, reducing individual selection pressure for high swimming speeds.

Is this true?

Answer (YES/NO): YES